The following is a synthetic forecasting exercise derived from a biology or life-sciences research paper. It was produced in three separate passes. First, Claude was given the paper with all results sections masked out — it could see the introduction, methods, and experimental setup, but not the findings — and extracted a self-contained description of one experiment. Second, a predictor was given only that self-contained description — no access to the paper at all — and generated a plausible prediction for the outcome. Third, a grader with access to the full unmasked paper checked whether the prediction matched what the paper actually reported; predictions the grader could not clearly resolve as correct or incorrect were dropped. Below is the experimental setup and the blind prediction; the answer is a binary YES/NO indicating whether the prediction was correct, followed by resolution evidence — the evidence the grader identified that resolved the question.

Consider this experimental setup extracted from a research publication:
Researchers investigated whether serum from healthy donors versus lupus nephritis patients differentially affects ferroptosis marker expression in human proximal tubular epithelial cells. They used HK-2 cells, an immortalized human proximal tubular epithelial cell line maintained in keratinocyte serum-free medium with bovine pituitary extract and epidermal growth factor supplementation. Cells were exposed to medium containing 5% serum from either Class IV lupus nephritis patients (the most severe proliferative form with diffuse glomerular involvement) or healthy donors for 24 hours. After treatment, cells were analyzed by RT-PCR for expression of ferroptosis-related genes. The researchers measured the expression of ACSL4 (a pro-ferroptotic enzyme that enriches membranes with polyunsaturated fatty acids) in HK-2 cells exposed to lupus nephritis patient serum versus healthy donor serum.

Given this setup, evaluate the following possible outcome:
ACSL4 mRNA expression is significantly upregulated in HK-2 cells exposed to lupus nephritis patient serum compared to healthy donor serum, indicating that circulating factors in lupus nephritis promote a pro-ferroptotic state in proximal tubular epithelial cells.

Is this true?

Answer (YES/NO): YES